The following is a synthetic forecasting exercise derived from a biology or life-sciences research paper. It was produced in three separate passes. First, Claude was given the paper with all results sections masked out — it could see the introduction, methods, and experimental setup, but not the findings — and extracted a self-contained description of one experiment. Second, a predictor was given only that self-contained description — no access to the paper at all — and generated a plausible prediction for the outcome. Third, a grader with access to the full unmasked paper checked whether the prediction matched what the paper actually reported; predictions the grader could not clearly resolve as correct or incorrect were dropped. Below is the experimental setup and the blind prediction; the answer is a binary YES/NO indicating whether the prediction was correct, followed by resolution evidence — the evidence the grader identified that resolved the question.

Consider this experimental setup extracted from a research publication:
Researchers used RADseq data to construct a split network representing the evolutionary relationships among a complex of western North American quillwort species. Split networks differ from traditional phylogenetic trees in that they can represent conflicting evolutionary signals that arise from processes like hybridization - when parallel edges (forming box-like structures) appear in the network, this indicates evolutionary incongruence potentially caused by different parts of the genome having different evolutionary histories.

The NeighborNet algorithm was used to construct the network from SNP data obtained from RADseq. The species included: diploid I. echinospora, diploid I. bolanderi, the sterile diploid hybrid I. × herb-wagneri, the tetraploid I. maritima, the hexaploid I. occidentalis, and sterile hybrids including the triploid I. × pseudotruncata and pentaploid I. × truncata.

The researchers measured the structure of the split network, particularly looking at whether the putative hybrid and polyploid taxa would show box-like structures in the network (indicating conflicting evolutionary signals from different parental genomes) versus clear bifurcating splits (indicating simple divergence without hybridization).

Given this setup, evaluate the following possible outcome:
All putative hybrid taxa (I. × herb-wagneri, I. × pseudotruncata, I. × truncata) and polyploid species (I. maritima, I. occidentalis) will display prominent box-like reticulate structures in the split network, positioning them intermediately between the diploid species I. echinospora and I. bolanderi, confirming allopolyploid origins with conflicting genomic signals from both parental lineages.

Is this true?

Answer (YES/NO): NO